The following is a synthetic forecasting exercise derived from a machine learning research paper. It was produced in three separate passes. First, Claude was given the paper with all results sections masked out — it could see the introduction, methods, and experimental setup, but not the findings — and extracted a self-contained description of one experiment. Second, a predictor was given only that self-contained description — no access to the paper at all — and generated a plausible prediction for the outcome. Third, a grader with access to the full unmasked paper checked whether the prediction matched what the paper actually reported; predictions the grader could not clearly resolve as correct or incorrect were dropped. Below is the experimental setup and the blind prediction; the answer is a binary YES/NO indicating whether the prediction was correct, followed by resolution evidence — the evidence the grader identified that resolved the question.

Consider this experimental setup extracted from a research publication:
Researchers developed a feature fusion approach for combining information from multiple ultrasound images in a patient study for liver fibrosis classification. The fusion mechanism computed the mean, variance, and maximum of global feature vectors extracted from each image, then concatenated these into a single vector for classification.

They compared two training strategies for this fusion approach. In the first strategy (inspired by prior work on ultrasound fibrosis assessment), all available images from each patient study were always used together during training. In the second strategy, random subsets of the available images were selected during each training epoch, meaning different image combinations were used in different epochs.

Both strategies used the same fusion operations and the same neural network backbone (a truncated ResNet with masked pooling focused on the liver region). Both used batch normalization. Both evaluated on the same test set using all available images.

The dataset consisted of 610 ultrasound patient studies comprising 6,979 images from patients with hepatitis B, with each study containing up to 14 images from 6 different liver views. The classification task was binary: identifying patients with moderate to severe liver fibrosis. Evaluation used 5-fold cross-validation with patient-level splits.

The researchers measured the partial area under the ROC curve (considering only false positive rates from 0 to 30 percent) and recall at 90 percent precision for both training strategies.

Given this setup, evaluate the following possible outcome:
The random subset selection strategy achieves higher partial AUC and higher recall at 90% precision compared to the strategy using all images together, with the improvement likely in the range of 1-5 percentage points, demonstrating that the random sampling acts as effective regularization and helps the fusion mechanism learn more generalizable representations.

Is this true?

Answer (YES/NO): NO